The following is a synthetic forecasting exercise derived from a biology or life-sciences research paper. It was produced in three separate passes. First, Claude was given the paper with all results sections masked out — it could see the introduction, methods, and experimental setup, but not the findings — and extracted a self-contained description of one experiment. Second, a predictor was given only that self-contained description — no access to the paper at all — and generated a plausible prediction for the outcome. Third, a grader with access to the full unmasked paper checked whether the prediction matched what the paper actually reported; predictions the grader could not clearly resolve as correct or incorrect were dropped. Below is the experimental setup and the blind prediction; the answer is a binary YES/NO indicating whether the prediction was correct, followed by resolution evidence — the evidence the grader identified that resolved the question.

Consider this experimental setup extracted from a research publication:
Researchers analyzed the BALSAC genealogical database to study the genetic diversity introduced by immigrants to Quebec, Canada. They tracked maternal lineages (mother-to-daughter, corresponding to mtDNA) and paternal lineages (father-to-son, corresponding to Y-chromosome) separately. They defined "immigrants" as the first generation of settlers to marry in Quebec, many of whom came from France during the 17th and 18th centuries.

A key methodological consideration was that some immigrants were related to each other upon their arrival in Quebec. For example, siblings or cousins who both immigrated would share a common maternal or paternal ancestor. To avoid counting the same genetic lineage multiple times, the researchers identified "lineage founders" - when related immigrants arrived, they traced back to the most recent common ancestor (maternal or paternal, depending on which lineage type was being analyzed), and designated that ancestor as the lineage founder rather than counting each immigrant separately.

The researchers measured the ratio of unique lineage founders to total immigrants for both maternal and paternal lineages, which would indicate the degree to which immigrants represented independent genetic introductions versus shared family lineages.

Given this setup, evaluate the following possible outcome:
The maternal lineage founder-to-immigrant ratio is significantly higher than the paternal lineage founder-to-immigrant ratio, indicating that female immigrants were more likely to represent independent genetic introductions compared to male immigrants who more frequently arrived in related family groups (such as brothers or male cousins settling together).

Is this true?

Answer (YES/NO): NO